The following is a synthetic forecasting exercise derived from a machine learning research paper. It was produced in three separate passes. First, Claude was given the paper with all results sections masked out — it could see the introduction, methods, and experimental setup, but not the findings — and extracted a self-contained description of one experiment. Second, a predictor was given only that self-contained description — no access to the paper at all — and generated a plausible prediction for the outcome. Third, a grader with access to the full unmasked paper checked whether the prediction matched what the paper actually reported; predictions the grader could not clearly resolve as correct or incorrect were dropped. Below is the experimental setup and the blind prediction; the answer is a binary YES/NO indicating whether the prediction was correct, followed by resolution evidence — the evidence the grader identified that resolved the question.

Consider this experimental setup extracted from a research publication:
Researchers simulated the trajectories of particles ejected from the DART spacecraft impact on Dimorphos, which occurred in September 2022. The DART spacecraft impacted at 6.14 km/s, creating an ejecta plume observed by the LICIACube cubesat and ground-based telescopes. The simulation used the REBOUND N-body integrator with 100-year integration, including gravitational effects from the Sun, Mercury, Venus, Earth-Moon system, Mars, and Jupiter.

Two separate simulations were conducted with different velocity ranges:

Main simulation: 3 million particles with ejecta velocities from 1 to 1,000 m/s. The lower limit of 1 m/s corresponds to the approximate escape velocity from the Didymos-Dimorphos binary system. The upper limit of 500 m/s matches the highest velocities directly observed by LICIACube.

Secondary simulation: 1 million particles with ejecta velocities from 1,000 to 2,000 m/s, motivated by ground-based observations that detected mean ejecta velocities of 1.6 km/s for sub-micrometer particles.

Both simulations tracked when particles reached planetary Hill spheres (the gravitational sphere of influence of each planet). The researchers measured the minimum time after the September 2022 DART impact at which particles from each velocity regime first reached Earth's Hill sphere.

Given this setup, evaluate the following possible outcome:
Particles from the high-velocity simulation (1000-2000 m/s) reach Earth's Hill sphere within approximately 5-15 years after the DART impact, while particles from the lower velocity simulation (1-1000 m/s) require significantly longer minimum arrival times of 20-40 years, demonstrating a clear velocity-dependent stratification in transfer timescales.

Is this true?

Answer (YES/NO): NO